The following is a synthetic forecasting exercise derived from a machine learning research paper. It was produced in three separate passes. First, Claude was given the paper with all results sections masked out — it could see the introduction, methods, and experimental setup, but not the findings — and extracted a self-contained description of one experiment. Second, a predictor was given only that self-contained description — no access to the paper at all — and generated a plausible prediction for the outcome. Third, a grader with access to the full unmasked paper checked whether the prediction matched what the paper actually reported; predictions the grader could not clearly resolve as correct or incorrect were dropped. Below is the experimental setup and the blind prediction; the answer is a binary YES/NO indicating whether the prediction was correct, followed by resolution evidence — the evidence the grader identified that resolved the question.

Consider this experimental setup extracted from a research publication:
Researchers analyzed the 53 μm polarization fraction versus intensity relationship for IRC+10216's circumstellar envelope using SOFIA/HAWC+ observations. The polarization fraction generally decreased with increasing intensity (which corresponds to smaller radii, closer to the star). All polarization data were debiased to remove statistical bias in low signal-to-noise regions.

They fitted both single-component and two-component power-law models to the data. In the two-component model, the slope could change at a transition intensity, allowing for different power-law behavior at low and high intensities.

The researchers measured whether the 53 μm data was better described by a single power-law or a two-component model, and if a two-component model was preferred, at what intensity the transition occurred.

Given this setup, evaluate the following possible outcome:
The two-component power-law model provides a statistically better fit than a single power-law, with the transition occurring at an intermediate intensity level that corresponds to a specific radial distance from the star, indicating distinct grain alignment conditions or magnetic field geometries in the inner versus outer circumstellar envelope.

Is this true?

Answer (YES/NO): YES